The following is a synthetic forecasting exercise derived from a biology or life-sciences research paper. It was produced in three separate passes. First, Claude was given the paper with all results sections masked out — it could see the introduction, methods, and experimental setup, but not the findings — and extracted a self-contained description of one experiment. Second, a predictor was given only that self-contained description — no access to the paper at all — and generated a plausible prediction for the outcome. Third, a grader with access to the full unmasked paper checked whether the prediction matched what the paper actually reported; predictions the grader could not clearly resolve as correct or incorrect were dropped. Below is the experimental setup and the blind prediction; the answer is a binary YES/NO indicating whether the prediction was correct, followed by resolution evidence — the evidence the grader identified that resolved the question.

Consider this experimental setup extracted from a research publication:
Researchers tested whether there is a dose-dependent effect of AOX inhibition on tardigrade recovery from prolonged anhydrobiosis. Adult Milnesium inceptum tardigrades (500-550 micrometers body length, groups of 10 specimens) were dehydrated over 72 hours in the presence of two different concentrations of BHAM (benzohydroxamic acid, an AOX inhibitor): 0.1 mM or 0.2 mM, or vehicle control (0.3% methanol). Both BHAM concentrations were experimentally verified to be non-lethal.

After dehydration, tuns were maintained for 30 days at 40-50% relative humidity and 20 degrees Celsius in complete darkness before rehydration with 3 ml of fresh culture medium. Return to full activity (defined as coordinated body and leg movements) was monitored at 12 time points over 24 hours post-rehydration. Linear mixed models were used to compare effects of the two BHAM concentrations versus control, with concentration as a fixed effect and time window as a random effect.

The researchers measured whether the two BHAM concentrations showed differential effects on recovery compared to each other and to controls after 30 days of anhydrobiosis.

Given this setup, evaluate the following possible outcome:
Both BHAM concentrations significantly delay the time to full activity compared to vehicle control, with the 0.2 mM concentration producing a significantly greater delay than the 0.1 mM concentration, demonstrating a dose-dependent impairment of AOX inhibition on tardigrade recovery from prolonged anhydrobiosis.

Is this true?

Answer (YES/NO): NO